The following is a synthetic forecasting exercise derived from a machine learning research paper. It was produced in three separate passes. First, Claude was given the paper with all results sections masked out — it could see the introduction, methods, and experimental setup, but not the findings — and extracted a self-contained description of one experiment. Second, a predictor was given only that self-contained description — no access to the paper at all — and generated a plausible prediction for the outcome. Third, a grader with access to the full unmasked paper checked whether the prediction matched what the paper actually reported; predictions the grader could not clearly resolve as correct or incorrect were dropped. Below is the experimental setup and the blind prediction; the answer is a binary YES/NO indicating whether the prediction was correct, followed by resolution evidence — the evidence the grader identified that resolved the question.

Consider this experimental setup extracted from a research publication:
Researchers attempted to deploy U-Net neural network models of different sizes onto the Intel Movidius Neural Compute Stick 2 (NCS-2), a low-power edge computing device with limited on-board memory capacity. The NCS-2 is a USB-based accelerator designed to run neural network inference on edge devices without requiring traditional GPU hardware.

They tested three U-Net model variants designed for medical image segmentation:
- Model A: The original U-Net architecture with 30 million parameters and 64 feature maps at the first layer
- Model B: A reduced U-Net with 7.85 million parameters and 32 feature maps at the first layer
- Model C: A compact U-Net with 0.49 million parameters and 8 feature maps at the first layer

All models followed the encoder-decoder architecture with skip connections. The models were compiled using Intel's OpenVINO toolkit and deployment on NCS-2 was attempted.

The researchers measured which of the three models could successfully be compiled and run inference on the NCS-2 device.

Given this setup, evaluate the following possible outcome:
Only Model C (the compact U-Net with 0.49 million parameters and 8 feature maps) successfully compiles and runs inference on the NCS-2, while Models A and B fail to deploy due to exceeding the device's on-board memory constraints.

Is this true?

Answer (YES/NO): NO